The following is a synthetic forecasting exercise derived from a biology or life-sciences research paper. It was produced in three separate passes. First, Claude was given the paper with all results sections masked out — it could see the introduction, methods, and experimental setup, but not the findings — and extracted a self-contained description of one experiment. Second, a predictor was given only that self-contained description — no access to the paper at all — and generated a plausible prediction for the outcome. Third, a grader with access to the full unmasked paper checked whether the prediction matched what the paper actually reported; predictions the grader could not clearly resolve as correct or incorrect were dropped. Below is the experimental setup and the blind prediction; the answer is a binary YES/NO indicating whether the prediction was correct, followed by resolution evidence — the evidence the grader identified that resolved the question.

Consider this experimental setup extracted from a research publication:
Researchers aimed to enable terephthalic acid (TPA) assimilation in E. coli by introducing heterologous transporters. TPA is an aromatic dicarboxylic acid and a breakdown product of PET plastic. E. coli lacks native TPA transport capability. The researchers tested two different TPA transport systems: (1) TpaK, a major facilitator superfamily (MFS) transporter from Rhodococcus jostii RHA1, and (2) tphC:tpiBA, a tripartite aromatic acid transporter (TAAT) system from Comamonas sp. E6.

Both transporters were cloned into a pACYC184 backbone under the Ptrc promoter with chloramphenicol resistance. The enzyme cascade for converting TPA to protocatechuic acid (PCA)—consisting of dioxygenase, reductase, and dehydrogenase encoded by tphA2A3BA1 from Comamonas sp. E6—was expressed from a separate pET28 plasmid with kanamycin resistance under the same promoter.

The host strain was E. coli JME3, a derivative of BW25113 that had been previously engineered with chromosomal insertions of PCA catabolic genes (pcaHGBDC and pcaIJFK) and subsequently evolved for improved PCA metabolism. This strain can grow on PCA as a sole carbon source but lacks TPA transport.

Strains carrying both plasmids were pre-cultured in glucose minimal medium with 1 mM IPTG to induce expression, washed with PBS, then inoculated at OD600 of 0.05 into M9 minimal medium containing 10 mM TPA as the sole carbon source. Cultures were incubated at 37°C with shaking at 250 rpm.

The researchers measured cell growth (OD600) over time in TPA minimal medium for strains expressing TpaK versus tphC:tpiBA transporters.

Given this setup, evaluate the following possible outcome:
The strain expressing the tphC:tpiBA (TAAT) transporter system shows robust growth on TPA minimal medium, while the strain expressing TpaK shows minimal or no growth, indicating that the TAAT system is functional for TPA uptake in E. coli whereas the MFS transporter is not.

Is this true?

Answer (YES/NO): NO